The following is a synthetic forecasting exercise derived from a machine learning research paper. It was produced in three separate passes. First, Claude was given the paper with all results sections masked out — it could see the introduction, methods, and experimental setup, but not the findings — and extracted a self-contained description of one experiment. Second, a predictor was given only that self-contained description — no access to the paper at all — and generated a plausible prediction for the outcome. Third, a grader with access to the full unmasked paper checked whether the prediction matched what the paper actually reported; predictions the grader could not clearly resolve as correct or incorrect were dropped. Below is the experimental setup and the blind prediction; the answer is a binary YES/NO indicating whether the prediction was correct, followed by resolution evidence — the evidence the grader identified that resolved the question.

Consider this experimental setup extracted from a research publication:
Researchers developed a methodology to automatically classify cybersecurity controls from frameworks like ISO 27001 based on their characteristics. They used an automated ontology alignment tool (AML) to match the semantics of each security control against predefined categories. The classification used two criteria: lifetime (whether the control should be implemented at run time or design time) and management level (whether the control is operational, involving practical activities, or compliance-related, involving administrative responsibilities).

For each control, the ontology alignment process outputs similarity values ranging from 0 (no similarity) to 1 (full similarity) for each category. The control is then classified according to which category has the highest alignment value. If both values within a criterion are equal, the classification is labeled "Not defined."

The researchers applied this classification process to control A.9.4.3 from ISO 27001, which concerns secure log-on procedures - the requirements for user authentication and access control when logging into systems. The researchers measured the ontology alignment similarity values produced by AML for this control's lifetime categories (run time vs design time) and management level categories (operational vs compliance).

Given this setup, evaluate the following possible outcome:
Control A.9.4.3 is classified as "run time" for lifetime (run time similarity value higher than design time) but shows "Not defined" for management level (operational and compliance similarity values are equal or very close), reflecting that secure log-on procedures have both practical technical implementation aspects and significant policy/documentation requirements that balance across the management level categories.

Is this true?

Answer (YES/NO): NO